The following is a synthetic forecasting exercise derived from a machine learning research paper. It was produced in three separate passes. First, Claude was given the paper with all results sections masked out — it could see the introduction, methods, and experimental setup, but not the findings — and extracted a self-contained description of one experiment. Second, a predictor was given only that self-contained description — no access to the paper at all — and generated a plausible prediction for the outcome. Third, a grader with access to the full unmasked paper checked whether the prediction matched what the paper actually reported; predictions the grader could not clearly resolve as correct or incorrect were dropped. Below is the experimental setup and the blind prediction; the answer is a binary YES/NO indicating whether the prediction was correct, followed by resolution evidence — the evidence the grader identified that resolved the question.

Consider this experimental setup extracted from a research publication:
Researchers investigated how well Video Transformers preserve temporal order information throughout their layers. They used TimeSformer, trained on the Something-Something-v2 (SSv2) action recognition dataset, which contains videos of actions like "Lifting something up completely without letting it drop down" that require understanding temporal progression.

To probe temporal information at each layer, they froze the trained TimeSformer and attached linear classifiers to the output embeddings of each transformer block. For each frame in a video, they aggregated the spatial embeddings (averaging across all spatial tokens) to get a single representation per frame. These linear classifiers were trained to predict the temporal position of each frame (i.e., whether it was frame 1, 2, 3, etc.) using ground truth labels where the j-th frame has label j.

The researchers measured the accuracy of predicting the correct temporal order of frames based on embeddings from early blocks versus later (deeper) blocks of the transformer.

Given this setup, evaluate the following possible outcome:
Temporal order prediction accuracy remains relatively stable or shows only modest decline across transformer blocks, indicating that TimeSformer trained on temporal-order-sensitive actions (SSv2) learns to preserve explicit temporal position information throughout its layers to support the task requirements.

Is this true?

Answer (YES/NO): NO